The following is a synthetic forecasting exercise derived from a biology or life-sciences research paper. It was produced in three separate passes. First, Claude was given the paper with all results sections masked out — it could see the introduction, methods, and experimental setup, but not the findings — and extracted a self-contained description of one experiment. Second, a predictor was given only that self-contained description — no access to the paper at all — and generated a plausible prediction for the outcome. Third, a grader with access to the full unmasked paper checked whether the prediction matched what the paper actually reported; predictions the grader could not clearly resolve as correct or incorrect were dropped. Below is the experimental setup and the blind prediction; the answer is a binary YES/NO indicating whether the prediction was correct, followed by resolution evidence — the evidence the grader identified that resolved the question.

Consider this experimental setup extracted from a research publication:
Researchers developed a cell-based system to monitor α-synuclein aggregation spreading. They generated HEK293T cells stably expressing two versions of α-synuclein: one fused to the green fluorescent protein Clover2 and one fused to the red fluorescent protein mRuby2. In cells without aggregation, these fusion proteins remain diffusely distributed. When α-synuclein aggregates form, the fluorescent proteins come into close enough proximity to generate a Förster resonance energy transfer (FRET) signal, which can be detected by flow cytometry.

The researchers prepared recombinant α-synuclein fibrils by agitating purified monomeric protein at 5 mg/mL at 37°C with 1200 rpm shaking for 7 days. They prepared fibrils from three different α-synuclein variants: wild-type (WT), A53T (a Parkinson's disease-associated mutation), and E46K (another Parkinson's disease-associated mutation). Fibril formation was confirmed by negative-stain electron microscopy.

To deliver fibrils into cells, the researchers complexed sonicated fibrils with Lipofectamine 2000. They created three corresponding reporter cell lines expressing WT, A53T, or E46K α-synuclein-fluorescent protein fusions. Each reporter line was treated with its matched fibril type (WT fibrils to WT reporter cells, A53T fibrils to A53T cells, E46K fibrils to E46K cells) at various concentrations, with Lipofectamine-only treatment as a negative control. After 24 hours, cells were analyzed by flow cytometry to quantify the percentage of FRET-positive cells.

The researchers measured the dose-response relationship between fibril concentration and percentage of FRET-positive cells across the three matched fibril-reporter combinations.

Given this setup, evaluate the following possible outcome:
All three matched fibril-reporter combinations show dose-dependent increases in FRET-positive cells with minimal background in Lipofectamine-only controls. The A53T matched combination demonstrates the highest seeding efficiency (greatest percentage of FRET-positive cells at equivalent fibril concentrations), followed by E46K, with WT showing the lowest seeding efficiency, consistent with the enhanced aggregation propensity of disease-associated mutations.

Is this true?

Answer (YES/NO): NO